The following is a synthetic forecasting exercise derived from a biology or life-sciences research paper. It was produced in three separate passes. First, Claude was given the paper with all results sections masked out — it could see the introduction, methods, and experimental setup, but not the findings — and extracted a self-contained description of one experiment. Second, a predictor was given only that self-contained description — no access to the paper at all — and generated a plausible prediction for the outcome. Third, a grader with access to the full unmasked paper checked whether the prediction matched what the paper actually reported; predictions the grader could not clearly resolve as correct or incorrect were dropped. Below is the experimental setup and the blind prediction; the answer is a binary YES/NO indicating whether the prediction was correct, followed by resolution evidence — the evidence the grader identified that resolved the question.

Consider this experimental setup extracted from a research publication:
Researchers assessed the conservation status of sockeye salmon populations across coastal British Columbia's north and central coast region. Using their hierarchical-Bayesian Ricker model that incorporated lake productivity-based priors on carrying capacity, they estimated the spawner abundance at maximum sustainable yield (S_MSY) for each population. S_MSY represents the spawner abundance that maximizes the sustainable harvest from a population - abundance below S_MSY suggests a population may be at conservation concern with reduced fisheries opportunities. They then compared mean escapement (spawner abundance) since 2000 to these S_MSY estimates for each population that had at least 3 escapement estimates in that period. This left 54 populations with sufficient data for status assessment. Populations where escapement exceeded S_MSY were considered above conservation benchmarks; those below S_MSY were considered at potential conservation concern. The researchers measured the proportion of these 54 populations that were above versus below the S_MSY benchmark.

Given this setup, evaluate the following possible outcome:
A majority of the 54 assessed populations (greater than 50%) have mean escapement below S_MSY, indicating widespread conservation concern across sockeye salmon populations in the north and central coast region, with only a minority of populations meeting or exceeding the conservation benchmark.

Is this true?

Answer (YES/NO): NO